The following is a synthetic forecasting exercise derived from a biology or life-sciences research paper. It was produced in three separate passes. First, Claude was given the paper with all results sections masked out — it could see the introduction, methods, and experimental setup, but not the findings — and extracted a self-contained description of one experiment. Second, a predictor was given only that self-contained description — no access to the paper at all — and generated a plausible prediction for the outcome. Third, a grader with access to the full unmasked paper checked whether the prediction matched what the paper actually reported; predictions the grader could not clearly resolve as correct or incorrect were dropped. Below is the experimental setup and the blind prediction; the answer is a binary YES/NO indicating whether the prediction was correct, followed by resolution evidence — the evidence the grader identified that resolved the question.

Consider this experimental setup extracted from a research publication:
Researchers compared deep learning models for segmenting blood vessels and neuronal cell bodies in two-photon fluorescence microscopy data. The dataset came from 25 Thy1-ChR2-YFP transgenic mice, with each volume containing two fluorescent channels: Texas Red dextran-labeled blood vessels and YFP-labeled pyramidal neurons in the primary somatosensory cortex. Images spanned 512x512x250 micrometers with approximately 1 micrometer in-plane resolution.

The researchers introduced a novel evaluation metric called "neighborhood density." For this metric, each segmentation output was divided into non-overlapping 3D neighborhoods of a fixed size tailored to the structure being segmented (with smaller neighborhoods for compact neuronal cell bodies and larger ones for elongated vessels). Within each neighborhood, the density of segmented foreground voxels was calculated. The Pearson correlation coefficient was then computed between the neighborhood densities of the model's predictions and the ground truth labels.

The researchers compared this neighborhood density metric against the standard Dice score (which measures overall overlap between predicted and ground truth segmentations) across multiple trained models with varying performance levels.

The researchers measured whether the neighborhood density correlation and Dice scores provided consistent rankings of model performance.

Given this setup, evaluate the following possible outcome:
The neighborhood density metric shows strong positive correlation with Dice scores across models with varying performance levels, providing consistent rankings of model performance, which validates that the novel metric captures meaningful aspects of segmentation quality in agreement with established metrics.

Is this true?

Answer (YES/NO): NO